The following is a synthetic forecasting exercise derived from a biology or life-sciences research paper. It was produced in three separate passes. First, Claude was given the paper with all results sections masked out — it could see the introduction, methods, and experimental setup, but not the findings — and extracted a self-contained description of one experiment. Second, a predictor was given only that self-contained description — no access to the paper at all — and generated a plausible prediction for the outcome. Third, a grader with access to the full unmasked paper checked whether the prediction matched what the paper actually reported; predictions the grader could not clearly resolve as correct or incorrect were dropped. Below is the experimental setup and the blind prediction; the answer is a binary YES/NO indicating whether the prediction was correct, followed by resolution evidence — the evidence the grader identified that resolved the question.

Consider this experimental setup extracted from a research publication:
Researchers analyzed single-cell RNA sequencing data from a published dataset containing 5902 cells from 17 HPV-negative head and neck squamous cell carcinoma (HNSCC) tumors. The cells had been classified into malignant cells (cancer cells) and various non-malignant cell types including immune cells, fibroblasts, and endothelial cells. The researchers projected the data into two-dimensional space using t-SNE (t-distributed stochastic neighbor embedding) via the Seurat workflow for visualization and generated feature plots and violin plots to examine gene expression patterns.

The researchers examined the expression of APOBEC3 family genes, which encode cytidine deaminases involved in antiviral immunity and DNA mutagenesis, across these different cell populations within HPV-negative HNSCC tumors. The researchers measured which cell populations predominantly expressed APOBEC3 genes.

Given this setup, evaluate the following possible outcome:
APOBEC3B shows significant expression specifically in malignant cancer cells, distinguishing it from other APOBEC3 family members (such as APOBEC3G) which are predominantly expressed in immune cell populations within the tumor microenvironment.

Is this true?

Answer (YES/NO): NO